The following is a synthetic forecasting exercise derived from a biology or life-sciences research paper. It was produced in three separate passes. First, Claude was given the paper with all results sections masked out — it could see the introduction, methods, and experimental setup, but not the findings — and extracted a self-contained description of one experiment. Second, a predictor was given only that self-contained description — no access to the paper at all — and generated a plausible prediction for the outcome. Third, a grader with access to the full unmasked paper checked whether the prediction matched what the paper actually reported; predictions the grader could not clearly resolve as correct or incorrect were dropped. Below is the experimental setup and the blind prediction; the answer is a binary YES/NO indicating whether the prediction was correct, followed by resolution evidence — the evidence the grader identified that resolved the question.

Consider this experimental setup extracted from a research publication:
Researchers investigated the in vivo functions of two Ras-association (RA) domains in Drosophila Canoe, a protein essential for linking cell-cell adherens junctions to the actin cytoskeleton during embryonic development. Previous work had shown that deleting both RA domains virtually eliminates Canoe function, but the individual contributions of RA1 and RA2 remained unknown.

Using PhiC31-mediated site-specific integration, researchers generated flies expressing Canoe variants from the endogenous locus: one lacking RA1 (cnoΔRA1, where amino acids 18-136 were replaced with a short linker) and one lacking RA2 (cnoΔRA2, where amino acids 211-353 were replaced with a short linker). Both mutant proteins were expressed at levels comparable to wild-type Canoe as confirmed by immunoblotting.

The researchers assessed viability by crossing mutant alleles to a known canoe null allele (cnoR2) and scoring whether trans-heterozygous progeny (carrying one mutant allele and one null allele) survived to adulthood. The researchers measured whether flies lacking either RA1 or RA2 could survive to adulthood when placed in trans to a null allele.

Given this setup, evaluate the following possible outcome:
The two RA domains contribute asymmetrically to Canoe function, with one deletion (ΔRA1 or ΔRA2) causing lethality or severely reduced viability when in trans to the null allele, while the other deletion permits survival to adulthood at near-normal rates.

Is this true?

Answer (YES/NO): YES